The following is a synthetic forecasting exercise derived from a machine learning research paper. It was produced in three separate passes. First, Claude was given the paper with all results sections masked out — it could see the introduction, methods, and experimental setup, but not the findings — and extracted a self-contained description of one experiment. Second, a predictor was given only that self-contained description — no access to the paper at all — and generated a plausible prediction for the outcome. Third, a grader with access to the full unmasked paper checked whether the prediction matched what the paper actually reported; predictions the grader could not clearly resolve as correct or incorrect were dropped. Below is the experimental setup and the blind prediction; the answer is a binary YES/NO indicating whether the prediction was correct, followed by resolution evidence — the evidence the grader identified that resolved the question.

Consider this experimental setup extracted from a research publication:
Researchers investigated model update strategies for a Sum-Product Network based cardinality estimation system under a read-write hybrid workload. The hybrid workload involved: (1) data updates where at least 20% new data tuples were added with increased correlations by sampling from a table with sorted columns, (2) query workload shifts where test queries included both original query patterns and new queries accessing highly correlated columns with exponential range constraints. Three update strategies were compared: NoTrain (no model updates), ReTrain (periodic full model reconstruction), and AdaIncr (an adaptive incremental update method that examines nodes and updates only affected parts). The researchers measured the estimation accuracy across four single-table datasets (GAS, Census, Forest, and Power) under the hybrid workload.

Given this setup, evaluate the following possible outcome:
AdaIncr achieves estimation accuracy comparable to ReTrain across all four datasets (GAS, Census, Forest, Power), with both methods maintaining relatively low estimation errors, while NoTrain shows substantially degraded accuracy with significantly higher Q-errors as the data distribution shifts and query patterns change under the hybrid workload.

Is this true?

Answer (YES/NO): YES